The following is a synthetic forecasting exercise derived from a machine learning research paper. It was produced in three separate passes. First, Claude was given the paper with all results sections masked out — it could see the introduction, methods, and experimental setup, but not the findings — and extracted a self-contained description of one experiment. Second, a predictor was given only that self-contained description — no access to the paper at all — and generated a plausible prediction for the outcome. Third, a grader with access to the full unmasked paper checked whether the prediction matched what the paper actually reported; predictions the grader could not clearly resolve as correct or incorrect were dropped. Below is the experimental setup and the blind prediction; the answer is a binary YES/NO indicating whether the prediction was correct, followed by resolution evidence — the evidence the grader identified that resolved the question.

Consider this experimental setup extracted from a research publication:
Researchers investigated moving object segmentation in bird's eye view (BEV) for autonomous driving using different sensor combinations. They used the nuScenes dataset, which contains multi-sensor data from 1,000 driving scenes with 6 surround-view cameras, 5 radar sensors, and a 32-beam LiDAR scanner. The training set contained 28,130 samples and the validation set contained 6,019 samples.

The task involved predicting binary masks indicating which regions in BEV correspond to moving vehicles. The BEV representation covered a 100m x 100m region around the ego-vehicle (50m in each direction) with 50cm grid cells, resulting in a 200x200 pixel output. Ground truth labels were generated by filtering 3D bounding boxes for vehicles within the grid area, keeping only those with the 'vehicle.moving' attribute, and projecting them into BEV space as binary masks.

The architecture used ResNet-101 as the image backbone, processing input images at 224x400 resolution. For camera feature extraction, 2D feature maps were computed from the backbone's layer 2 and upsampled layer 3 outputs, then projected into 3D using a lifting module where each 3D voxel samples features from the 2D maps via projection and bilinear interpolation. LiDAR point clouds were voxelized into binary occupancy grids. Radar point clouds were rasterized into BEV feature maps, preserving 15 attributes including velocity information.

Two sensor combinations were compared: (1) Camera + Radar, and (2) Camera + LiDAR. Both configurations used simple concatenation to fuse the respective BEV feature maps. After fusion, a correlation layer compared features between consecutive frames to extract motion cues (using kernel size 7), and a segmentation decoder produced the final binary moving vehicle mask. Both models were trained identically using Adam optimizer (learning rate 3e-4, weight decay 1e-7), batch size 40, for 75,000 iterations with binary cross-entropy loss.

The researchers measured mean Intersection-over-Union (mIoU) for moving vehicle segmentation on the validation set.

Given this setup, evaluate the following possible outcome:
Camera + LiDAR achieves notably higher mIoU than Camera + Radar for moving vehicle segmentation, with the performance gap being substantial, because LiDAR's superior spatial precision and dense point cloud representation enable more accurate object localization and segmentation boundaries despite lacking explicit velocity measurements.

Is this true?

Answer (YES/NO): NO